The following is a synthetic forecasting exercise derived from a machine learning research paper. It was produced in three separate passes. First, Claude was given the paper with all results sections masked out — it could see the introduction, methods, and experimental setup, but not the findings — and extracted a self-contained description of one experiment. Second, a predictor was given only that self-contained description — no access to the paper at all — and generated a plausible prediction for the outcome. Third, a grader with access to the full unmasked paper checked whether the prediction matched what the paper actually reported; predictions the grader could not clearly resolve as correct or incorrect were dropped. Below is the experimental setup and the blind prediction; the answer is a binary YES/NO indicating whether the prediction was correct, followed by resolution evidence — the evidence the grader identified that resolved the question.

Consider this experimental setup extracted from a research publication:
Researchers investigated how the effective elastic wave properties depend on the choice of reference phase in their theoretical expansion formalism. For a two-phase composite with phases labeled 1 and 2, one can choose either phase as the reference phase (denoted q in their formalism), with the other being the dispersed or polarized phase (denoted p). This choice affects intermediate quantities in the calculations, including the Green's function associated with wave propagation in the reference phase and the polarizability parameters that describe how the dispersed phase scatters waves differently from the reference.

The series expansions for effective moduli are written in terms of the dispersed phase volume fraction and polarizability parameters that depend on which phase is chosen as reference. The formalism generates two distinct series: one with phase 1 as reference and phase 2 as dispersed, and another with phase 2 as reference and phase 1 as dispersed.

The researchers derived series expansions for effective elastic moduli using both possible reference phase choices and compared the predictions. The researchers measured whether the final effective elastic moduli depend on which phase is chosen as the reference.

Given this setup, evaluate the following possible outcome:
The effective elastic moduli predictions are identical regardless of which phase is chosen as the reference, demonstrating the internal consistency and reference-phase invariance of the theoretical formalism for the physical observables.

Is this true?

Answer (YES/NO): YES